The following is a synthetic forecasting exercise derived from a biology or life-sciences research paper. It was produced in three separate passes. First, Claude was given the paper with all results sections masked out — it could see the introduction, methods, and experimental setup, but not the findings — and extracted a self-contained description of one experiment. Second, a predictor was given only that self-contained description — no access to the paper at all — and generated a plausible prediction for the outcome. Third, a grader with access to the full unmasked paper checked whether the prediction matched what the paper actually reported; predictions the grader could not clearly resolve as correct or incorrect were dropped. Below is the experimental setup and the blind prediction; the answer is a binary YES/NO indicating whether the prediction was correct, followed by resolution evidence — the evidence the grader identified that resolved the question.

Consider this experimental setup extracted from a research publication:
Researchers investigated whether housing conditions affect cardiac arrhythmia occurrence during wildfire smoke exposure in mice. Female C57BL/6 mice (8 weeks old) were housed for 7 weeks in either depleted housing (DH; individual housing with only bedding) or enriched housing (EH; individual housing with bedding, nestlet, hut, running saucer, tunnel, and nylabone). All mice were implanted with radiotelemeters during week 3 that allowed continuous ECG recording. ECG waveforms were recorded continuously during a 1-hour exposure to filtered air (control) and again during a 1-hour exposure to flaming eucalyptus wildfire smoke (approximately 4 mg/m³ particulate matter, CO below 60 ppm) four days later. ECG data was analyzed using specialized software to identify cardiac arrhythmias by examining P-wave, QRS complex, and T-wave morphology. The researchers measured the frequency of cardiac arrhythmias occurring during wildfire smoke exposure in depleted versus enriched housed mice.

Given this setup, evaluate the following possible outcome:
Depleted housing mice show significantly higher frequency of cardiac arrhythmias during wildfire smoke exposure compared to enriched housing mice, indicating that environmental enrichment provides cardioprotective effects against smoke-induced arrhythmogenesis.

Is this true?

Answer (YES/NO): YES